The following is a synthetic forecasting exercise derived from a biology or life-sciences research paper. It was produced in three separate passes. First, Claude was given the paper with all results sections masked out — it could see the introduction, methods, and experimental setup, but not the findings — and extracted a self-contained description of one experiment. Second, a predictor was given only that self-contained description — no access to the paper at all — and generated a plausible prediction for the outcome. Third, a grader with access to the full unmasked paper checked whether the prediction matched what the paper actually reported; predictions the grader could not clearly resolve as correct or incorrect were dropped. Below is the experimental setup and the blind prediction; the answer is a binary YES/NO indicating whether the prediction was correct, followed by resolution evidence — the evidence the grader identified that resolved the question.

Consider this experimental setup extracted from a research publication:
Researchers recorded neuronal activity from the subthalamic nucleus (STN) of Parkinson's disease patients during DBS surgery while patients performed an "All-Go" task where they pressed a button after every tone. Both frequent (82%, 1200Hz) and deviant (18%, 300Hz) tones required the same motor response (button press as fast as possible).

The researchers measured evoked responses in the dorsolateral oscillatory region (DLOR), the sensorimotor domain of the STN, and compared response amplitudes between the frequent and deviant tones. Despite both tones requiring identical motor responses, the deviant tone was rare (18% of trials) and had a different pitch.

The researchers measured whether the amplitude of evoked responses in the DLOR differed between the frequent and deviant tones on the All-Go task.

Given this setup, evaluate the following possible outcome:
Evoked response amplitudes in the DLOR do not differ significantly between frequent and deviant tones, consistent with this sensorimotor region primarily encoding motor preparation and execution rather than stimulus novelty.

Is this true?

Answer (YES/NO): YES